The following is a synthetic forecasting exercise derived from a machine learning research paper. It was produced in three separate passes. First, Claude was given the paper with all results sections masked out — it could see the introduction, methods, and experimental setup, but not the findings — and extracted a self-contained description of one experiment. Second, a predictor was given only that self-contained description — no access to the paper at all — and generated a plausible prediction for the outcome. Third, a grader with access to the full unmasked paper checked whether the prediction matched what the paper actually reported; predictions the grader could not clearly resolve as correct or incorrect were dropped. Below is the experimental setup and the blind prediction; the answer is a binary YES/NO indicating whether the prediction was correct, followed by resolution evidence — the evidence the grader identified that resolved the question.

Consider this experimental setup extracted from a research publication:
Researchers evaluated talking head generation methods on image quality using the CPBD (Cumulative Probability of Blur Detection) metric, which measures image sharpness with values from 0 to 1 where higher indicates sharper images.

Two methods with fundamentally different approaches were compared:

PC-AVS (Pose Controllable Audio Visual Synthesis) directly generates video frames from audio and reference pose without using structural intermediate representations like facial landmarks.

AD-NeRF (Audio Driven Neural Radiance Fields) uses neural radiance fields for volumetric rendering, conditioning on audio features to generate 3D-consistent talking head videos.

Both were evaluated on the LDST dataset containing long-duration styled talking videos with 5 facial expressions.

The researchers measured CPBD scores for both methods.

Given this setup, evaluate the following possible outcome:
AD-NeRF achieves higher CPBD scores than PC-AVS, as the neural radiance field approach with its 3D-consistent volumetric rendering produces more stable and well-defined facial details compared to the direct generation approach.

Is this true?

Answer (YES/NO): YES